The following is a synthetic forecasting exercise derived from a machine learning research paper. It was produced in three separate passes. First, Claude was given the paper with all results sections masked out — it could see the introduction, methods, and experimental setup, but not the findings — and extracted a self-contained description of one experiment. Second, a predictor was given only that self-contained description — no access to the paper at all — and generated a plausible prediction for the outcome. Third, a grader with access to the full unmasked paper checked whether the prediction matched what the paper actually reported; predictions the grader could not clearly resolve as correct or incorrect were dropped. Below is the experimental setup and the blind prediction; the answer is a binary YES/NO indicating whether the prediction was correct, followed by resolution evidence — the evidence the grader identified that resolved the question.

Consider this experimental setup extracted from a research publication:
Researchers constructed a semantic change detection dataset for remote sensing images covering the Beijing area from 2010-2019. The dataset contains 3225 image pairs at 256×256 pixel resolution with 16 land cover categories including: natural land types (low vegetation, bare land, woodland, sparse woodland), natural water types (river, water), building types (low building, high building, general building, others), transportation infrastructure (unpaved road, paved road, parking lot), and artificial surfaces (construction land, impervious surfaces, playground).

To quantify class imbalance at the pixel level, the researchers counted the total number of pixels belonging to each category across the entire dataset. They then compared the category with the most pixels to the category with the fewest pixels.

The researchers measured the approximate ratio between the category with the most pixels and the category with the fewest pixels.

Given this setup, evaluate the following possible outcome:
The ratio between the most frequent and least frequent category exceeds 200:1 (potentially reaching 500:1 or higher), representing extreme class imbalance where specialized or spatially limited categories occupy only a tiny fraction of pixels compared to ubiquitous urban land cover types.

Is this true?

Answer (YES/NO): YES